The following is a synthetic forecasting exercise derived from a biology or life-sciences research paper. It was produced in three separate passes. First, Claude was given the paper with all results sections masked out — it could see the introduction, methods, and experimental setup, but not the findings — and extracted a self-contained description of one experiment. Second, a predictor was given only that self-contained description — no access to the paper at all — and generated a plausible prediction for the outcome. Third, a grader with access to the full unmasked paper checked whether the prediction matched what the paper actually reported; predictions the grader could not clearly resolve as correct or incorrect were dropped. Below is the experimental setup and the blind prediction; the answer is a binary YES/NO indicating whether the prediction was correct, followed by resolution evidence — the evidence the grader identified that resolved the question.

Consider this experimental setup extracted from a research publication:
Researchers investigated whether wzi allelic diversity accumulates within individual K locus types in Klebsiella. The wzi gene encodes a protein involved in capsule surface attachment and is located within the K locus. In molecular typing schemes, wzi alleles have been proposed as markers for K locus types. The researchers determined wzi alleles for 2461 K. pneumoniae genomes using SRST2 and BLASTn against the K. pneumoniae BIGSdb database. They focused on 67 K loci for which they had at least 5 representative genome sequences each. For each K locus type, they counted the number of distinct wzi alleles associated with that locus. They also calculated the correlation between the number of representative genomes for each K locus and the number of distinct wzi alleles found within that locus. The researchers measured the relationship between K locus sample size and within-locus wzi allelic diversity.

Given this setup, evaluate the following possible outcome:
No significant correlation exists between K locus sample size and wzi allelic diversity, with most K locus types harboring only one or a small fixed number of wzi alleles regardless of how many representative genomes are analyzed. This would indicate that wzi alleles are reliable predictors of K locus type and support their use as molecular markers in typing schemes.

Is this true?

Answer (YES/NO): NO